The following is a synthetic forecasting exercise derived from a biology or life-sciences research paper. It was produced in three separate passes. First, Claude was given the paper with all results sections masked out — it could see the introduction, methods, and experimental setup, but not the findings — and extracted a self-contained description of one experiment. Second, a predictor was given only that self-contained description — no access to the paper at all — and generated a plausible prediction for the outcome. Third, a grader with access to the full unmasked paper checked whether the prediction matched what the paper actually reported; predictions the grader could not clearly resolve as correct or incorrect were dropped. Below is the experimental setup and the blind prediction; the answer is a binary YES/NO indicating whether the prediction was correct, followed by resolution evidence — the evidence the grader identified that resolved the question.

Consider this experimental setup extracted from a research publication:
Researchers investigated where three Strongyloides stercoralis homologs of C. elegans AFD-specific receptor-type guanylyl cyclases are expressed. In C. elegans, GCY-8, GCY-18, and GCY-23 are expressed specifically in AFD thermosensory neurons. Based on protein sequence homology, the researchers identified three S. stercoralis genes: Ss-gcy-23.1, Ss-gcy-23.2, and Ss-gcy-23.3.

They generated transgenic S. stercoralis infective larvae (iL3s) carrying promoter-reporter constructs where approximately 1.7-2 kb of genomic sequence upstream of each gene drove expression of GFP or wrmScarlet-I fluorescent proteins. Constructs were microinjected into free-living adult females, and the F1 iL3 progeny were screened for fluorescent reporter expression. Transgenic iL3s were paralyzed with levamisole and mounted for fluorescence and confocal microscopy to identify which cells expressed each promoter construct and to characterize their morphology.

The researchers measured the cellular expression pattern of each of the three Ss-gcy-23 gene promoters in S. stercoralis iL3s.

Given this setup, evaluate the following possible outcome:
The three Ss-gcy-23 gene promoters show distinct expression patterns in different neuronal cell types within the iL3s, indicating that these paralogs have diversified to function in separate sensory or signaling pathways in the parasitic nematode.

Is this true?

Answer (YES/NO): NO